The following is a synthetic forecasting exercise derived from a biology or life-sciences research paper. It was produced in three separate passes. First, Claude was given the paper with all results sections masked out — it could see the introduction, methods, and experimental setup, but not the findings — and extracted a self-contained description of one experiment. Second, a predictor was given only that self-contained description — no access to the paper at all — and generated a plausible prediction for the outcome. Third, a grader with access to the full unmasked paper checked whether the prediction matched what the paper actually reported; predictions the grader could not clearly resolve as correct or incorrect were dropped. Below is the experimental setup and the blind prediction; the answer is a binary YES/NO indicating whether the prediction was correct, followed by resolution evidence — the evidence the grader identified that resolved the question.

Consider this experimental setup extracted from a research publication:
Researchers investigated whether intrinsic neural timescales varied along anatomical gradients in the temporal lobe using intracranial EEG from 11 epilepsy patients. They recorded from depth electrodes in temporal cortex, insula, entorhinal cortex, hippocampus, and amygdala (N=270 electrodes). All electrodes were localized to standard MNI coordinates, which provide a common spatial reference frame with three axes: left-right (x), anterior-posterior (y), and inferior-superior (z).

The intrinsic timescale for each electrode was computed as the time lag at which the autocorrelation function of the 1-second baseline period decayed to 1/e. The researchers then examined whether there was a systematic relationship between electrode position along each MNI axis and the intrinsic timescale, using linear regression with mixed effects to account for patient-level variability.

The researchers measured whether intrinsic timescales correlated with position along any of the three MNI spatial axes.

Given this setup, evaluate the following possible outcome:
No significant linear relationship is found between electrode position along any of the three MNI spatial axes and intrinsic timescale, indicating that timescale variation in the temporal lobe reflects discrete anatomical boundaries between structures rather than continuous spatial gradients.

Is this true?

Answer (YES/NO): NO